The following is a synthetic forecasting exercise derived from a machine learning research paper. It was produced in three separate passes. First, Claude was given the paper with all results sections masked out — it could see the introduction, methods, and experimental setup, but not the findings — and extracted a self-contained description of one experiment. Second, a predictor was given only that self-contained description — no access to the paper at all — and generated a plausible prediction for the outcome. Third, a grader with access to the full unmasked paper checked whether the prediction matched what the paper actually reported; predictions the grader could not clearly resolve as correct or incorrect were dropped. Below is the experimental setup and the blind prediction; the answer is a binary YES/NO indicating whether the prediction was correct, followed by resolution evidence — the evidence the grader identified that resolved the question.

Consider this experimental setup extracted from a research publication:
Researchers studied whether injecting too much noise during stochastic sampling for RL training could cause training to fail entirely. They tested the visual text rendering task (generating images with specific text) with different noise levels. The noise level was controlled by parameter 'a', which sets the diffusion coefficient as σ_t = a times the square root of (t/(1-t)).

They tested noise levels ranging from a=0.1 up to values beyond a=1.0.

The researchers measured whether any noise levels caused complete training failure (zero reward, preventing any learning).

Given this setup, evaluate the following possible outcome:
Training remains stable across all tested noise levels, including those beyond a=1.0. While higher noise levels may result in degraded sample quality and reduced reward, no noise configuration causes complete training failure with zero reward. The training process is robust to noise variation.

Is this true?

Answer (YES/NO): NO